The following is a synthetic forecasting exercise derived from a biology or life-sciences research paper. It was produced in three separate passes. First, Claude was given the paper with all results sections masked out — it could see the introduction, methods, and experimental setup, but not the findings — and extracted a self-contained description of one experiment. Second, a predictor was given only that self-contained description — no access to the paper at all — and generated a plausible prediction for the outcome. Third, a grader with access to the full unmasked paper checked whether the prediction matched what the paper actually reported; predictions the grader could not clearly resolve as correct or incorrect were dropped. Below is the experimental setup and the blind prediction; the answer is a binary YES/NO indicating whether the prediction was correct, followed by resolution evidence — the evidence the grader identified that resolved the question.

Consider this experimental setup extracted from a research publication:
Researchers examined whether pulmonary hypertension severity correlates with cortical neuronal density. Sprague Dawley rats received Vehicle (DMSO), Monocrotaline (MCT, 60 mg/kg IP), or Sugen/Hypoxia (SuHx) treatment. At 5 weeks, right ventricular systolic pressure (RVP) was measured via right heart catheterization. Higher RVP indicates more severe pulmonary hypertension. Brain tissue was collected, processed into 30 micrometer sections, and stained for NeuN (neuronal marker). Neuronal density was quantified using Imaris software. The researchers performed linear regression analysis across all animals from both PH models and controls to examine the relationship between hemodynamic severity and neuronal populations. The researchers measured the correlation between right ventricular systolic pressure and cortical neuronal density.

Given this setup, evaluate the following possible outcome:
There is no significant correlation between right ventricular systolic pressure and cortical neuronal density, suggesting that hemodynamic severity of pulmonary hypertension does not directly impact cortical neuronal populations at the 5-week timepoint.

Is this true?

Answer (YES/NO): NO